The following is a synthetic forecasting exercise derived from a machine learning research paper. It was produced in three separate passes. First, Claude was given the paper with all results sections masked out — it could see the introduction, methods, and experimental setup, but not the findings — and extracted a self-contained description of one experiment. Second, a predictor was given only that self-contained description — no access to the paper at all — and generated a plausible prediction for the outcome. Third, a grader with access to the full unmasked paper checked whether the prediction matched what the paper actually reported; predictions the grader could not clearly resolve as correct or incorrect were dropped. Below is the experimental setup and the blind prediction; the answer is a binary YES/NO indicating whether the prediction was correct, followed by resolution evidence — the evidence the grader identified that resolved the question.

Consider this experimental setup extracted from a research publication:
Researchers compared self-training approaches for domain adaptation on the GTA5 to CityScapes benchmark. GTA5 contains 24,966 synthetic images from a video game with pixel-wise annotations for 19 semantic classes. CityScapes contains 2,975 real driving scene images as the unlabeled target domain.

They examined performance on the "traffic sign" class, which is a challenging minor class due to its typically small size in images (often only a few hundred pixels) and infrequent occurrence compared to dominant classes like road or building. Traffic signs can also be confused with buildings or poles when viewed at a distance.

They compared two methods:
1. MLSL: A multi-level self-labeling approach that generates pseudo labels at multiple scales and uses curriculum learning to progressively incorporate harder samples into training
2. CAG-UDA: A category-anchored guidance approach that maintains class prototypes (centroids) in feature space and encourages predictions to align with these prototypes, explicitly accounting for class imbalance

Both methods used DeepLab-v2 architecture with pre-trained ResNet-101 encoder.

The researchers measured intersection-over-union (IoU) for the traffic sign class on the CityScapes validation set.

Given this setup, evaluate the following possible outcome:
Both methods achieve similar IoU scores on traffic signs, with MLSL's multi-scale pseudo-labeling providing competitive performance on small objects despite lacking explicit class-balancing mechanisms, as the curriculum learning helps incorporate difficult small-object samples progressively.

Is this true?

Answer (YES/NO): NO